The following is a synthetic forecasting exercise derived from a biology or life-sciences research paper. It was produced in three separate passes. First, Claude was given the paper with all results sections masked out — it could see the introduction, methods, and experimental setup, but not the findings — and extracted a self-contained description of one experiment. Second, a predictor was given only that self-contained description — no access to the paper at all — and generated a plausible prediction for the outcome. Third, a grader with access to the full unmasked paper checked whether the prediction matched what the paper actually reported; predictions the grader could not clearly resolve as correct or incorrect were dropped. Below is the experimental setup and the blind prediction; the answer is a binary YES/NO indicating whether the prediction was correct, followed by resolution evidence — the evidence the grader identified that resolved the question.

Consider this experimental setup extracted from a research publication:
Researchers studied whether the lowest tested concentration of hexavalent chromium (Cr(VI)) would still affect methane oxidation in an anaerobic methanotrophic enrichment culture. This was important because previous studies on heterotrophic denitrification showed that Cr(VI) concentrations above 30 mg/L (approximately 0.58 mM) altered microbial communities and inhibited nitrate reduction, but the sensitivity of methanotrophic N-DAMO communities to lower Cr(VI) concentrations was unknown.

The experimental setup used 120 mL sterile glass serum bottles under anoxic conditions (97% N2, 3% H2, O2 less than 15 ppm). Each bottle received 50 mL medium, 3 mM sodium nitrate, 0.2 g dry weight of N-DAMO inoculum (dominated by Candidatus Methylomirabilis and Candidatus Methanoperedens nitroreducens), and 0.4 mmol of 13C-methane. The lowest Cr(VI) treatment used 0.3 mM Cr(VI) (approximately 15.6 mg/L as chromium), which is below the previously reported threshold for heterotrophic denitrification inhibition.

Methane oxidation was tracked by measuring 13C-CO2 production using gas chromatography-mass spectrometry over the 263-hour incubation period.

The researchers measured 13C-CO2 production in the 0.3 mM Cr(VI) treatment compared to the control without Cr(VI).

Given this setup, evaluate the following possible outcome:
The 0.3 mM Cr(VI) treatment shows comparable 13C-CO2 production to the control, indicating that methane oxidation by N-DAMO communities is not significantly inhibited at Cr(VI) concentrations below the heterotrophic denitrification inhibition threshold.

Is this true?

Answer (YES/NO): NO